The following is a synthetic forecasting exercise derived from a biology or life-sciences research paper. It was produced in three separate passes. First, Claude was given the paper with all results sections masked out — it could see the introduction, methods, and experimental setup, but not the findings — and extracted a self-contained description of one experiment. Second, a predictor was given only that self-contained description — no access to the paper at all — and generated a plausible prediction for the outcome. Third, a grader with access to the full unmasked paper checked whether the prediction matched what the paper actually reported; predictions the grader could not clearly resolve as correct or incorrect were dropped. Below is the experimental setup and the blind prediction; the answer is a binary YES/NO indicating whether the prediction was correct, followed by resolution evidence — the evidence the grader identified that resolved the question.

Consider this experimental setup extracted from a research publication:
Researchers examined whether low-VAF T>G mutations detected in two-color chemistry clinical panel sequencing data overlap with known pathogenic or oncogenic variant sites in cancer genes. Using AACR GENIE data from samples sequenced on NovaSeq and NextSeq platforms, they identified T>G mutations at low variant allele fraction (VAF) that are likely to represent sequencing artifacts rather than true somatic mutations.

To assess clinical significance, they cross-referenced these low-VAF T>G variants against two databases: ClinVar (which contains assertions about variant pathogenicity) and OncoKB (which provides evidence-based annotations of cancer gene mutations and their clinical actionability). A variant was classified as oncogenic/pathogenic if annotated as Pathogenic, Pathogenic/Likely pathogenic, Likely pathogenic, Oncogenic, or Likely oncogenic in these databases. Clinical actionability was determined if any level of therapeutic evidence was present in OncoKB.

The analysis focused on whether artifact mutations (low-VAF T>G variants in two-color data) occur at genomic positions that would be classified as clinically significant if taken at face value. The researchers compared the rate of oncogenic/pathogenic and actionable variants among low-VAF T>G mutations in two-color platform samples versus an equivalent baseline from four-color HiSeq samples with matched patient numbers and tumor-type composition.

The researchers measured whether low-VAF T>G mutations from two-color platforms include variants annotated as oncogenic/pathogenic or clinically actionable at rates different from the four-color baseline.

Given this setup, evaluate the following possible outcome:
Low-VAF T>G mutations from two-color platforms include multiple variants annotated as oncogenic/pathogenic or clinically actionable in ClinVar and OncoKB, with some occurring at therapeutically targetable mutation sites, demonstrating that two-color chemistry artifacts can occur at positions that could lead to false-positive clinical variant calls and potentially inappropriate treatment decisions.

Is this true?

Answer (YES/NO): YES